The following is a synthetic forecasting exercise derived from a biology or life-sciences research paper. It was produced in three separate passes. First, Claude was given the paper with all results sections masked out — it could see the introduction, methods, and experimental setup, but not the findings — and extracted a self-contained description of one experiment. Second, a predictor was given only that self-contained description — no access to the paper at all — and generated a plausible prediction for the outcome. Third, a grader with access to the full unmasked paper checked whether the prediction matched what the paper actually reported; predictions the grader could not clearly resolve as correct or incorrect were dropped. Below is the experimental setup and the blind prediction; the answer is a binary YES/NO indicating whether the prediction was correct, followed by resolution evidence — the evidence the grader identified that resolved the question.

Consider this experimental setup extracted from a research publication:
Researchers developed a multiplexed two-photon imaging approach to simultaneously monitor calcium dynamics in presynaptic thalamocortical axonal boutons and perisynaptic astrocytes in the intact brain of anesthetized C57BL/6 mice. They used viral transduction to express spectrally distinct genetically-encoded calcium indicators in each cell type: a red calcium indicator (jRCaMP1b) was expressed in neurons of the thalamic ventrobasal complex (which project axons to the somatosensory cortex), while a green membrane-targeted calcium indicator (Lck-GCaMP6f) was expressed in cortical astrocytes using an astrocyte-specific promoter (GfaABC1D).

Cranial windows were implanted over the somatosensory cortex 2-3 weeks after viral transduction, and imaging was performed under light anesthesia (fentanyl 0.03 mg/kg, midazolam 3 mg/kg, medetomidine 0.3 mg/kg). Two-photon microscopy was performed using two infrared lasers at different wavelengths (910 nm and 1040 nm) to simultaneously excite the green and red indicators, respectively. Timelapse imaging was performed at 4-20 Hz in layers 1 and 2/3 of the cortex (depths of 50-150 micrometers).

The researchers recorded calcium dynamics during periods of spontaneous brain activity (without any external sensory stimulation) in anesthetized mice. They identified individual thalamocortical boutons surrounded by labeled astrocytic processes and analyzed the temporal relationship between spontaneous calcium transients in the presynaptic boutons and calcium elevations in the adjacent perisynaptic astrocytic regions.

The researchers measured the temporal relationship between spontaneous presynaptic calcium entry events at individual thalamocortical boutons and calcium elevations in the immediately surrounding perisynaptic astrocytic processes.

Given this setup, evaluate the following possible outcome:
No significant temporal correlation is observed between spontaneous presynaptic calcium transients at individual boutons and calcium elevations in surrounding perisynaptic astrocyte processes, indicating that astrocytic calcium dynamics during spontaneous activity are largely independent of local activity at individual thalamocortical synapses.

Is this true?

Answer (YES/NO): NO